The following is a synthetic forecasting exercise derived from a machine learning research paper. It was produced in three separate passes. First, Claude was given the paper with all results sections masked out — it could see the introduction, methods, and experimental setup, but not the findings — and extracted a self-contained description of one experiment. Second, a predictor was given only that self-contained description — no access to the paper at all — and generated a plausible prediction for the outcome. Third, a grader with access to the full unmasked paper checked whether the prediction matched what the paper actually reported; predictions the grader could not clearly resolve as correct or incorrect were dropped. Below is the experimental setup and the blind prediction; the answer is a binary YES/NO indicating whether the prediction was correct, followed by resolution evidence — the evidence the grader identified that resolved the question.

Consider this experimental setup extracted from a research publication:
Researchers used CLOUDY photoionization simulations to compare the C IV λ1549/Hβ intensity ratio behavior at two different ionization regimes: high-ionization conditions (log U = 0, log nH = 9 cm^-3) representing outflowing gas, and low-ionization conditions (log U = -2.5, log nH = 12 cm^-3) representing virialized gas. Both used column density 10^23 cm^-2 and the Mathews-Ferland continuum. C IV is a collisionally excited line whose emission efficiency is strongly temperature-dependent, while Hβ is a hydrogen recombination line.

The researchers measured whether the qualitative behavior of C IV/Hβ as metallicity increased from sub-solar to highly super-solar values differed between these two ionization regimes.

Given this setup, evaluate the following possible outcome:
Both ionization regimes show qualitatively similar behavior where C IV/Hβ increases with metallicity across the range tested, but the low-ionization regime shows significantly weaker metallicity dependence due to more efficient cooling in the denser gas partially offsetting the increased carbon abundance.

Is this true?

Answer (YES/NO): NO